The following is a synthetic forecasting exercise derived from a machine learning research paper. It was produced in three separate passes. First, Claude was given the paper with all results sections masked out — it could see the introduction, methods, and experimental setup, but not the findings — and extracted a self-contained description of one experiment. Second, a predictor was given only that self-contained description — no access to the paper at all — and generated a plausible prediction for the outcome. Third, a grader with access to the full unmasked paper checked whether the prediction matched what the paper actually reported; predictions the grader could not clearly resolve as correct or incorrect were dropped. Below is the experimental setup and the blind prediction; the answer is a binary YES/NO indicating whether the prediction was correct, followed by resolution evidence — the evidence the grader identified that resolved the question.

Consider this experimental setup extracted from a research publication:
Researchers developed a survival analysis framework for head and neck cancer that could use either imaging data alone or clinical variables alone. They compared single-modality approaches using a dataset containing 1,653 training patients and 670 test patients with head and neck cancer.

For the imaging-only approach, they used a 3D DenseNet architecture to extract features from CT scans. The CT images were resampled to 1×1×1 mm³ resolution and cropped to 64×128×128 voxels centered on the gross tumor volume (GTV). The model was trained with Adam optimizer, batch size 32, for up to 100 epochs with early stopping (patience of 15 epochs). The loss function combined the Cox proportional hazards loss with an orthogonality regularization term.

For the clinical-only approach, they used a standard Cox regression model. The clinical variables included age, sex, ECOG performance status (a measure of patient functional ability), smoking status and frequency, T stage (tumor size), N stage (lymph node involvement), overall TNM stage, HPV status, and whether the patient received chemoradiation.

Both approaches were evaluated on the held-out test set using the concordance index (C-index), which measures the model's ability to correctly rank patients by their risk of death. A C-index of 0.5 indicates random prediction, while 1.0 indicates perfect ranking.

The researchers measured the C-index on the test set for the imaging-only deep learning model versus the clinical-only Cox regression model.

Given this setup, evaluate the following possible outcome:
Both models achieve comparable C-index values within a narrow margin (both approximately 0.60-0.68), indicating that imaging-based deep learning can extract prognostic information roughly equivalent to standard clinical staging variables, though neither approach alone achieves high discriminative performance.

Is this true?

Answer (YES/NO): NO